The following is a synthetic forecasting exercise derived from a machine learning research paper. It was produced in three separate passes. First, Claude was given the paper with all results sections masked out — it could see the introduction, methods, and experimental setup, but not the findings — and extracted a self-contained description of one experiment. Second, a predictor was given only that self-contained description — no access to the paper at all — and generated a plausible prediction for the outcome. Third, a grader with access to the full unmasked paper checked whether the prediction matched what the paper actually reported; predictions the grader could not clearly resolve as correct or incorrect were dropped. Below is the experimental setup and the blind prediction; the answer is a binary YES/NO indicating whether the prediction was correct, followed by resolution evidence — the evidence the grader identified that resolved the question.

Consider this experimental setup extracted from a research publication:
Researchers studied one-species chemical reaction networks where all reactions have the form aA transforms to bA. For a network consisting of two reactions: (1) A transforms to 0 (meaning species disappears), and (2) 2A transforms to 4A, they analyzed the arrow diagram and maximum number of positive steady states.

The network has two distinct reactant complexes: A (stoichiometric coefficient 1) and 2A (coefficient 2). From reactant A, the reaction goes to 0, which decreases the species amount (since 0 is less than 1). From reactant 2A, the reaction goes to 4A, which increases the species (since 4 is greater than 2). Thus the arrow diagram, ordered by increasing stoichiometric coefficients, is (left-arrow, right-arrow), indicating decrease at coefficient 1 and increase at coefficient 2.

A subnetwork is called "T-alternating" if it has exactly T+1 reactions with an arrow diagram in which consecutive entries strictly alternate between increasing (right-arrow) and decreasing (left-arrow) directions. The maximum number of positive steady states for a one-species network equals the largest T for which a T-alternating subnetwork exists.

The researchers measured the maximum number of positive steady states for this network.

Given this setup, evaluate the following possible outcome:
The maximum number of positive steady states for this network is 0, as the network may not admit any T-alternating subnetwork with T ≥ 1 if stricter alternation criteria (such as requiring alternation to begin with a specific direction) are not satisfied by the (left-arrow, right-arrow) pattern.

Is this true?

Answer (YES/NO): NO